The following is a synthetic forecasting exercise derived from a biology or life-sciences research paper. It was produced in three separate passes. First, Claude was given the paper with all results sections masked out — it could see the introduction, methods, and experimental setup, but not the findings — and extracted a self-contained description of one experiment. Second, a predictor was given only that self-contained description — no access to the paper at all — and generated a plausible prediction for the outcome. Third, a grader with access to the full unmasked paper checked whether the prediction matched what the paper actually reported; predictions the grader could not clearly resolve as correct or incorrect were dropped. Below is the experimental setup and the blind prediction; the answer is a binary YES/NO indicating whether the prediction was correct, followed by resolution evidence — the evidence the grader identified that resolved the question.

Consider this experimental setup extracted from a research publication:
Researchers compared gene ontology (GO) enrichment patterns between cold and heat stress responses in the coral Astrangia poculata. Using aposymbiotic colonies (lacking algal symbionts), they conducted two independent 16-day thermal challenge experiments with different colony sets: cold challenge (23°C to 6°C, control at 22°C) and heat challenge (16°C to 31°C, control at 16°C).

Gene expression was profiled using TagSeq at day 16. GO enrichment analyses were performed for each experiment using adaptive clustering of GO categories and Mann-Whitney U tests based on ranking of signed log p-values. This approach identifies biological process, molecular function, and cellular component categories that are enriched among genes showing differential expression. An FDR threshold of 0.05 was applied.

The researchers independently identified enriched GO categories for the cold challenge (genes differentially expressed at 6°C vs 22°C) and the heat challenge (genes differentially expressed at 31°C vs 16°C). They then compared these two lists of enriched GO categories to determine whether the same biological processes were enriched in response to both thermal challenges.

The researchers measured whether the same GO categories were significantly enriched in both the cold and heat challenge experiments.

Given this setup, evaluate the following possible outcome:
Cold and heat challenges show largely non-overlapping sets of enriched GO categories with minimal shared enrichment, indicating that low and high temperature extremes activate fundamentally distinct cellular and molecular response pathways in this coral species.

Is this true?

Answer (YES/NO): NO